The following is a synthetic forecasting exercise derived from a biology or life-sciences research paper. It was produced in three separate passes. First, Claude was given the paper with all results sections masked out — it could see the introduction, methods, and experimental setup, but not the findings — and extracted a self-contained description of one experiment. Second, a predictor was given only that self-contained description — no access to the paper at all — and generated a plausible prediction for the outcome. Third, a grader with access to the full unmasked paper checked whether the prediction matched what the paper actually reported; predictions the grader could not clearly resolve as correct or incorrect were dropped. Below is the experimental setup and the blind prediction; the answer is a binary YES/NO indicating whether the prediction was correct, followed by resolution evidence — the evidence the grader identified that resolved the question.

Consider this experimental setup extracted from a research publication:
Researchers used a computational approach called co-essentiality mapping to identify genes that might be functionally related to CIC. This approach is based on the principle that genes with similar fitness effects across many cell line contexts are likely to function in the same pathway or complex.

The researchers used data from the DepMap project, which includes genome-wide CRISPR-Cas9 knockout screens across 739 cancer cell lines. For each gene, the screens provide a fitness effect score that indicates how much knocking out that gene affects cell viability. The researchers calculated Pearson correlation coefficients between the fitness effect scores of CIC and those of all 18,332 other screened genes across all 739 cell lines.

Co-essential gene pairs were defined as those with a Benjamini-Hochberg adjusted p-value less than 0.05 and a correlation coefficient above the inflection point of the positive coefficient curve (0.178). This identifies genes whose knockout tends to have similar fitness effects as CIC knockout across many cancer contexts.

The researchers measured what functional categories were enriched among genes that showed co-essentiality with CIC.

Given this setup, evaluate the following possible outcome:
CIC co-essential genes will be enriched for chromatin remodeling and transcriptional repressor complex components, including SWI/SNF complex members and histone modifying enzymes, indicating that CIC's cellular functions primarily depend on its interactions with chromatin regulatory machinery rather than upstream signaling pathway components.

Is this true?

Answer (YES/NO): NO